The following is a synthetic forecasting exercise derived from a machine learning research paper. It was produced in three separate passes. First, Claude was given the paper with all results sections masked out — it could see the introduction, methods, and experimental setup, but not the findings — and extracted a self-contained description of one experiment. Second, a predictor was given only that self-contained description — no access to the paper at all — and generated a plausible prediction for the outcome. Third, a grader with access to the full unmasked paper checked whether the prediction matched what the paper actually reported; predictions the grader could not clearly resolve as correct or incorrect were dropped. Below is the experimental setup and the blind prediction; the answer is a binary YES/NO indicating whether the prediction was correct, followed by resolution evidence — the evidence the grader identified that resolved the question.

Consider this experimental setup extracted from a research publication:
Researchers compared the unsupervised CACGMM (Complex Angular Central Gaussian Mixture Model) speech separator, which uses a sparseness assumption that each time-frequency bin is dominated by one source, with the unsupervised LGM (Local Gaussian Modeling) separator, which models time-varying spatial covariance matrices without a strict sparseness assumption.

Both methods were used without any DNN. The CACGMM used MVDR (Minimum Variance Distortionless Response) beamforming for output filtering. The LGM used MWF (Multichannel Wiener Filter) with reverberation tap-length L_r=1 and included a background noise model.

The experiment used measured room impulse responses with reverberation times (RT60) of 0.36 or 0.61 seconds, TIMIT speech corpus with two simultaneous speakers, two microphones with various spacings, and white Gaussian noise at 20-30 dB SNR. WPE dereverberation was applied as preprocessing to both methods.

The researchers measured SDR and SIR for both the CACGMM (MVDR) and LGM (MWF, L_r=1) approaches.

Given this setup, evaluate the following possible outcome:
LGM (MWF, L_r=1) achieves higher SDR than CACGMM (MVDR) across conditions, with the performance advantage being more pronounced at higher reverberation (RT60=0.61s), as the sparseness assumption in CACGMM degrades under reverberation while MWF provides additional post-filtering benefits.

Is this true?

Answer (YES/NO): NO